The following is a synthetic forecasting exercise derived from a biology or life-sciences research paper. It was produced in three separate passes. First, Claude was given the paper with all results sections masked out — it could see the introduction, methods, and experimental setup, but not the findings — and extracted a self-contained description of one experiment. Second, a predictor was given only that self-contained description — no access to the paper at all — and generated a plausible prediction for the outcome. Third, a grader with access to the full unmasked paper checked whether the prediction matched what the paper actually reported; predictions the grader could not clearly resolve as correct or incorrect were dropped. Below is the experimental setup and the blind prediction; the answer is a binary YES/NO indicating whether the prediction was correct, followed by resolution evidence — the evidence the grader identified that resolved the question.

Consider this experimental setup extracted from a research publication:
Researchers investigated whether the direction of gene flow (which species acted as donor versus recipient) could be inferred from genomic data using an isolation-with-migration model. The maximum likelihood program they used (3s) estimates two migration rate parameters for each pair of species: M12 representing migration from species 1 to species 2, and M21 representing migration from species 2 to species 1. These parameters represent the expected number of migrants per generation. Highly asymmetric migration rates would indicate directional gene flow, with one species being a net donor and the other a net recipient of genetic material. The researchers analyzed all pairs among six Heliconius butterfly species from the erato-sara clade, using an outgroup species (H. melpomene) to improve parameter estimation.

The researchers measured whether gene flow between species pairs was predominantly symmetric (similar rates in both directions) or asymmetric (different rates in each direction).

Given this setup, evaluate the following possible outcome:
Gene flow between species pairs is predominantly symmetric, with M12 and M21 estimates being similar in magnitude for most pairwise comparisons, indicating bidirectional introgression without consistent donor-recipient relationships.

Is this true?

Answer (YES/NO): NO